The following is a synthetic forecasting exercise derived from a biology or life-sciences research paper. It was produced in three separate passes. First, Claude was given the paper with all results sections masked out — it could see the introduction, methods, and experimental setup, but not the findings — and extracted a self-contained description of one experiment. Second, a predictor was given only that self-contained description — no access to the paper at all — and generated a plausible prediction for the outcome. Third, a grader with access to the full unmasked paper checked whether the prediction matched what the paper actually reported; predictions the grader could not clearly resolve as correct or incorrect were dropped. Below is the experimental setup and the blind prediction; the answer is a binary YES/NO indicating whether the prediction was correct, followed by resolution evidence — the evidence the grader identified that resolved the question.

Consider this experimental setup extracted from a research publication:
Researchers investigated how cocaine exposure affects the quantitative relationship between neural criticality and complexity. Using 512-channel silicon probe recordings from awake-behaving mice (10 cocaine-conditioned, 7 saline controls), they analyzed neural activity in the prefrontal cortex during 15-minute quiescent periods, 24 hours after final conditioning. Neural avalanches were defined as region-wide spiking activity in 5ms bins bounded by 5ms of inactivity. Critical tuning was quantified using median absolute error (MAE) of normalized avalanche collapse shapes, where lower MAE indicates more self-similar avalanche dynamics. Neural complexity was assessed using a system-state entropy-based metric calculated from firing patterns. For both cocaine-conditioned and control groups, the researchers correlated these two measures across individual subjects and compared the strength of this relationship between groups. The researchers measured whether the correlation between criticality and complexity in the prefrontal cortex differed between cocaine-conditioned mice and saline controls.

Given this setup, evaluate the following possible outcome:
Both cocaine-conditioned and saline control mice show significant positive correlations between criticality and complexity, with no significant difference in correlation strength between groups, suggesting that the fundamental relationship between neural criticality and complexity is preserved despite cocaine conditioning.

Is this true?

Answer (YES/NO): NO